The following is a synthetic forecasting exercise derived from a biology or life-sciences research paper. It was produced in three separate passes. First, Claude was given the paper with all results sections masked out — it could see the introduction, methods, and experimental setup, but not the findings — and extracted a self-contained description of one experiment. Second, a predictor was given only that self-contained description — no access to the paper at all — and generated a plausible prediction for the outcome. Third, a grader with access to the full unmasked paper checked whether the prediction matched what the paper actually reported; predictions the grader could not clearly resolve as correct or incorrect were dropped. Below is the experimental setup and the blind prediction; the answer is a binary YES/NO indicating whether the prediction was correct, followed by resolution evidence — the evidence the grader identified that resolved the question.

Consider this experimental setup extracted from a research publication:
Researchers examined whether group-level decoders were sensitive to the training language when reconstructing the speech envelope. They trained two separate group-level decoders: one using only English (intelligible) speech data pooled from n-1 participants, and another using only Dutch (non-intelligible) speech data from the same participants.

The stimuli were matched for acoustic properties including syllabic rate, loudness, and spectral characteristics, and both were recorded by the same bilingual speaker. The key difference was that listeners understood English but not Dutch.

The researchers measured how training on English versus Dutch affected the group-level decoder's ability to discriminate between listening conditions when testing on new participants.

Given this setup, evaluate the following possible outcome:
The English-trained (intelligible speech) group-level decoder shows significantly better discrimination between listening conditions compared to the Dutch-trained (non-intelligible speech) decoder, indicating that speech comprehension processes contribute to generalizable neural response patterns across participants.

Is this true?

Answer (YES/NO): NO